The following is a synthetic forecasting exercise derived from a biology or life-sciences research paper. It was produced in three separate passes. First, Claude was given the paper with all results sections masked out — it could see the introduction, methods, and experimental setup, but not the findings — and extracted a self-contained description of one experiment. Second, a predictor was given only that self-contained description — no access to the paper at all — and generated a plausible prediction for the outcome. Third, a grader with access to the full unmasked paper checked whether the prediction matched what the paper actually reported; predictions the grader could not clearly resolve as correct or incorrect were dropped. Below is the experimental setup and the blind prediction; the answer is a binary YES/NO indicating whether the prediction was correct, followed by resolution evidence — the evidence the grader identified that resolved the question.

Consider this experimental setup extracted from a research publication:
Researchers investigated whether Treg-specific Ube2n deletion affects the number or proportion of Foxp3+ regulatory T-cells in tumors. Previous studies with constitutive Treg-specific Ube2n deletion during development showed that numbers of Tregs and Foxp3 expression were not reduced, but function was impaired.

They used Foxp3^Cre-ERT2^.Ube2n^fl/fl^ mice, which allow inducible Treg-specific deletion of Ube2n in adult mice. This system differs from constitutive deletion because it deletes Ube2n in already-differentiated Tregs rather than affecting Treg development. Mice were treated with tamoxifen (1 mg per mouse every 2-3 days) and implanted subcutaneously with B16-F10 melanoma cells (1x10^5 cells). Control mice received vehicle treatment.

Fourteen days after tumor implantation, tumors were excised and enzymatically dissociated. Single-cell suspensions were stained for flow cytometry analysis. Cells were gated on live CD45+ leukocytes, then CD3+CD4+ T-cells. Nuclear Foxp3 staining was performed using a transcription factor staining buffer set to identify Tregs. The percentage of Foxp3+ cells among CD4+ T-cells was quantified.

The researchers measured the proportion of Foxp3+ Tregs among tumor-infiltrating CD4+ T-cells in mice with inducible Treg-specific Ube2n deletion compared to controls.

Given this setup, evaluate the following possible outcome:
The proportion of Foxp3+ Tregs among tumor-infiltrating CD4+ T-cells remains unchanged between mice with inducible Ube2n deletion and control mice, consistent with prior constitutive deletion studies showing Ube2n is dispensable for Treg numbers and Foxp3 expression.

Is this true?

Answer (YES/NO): YES